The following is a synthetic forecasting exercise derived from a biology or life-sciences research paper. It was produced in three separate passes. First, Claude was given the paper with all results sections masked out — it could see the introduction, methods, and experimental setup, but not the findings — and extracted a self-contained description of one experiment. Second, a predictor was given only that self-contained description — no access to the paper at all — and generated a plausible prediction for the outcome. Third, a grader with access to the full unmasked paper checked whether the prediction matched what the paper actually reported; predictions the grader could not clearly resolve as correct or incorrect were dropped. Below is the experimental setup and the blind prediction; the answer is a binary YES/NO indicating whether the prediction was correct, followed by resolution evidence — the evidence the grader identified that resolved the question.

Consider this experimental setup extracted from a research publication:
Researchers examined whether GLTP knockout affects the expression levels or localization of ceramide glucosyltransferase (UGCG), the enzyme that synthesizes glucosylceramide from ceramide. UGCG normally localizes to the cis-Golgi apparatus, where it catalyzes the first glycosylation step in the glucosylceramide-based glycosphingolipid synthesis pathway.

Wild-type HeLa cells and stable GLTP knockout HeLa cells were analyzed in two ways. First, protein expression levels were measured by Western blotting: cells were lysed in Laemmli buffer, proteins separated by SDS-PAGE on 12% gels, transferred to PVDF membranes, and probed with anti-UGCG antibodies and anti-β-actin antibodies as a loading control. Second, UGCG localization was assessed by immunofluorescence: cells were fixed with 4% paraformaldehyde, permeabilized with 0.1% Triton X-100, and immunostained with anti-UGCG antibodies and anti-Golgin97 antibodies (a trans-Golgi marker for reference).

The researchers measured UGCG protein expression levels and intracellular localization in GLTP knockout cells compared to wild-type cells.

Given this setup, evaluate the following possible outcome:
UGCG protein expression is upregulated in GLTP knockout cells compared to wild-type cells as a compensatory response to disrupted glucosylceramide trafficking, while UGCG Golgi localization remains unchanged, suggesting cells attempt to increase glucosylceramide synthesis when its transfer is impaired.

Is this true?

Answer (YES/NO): NO